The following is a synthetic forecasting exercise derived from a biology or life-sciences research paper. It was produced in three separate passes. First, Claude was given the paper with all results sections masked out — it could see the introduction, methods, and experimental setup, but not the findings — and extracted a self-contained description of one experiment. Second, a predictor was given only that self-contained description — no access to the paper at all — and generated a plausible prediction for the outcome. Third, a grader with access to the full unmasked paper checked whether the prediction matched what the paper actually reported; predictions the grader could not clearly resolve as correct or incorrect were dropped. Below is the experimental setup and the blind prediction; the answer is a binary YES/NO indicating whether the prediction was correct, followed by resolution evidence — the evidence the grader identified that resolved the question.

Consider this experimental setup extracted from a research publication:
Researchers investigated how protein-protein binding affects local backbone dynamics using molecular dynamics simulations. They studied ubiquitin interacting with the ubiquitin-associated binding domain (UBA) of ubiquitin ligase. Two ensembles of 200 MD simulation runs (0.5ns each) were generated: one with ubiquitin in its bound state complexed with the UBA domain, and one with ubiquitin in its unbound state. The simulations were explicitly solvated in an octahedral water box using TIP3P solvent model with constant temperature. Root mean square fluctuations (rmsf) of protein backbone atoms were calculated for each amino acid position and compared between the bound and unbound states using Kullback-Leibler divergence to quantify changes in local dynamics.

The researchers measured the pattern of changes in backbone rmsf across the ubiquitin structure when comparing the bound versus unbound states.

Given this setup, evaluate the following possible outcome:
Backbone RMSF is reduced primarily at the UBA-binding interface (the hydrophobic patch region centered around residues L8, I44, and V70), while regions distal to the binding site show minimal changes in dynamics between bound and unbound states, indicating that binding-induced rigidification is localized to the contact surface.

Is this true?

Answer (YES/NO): NO